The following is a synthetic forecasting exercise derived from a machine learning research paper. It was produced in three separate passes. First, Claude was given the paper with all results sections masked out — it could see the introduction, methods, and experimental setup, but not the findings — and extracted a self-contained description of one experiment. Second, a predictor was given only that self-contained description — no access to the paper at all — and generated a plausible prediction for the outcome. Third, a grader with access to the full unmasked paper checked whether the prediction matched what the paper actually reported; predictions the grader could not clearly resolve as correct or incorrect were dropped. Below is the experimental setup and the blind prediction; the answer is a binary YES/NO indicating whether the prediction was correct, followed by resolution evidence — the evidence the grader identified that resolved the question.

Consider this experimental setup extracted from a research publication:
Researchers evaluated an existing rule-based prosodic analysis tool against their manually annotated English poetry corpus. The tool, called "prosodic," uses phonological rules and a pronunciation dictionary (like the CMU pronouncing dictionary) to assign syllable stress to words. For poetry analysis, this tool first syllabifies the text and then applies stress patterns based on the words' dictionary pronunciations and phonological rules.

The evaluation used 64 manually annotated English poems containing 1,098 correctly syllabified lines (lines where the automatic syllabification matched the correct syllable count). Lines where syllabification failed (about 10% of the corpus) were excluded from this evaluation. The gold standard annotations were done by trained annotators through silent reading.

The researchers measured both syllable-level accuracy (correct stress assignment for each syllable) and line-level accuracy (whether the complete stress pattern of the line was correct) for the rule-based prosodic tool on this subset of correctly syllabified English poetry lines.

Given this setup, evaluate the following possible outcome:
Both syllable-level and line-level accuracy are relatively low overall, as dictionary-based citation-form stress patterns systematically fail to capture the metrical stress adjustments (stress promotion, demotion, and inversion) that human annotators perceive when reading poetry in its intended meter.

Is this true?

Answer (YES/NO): NO